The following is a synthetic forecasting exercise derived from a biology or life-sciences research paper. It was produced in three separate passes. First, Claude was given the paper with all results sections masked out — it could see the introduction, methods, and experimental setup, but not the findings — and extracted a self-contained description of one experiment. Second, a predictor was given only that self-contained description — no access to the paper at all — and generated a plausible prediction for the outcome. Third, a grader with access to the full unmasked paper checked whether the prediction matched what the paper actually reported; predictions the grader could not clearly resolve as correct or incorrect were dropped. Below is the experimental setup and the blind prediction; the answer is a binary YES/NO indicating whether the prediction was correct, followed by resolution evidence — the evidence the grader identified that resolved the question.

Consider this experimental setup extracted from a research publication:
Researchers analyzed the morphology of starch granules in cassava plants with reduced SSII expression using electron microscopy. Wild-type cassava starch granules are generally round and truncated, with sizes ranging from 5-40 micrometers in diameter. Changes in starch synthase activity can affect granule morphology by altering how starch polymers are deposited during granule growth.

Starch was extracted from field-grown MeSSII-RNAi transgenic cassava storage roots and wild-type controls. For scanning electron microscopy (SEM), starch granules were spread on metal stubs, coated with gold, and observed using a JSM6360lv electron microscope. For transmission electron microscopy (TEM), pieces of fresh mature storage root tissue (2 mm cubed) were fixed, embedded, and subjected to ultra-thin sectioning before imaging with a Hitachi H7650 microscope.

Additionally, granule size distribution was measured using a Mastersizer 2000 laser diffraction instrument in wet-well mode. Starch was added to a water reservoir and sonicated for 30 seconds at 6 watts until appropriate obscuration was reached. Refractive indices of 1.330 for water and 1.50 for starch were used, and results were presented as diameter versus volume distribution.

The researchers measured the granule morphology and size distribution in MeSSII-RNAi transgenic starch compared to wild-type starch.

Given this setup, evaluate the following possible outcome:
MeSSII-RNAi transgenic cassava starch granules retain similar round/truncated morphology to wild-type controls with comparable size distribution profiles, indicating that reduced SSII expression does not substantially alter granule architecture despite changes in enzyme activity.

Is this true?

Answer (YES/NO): NO